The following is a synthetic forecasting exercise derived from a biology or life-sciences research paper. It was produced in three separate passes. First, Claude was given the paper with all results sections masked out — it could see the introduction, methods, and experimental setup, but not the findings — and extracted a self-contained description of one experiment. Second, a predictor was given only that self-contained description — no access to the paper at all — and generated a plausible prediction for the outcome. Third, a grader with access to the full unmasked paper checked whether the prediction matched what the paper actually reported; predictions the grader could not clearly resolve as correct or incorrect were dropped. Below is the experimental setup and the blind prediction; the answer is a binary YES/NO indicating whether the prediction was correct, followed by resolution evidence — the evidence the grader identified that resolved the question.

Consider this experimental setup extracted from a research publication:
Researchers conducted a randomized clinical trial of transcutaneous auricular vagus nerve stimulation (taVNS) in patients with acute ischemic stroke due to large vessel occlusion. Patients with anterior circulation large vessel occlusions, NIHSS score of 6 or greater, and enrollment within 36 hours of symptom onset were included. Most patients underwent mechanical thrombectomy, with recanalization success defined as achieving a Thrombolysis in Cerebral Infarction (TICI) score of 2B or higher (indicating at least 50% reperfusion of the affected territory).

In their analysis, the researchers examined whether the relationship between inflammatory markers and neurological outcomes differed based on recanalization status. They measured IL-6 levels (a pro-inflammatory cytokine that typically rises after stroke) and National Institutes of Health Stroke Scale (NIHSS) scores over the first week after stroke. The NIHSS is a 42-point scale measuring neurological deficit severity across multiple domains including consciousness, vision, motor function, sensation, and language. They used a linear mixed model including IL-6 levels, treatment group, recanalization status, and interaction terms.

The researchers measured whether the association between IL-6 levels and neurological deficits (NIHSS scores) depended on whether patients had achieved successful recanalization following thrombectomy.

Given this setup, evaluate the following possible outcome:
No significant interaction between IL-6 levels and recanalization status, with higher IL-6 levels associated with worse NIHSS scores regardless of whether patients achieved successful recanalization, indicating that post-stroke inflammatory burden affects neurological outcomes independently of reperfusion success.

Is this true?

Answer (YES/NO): NO